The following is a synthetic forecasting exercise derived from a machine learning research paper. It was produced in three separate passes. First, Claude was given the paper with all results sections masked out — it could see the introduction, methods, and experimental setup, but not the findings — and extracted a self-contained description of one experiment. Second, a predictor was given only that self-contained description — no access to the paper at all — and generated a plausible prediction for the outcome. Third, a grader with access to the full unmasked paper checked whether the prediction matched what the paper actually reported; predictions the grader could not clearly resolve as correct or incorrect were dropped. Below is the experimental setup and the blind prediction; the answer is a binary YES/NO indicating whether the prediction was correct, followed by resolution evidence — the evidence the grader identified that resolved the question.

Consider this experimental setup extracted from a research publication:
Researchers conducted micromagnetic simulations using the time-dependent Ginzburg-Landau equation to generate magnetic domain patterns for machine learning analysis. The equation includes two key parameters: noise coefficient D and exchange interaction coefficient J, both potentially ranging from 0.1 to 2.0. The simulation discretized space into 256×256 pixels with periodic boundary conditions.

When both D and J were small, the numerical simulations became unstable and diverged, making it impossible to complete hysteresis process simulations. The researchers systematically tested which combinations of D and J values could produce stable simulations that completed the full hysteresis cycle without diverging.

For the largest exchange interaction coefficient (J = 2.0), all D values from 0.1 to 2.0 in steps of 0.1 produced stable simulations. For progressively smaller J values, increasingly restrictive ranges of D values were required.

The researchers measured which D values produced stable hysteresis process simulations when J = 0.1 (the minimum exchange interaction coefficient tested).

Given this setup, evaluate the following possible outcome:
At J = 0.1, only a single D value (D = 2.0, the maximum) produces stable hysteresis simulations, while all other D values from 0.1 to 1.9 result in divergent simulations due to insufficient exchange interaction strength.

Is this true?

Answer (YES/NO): YES